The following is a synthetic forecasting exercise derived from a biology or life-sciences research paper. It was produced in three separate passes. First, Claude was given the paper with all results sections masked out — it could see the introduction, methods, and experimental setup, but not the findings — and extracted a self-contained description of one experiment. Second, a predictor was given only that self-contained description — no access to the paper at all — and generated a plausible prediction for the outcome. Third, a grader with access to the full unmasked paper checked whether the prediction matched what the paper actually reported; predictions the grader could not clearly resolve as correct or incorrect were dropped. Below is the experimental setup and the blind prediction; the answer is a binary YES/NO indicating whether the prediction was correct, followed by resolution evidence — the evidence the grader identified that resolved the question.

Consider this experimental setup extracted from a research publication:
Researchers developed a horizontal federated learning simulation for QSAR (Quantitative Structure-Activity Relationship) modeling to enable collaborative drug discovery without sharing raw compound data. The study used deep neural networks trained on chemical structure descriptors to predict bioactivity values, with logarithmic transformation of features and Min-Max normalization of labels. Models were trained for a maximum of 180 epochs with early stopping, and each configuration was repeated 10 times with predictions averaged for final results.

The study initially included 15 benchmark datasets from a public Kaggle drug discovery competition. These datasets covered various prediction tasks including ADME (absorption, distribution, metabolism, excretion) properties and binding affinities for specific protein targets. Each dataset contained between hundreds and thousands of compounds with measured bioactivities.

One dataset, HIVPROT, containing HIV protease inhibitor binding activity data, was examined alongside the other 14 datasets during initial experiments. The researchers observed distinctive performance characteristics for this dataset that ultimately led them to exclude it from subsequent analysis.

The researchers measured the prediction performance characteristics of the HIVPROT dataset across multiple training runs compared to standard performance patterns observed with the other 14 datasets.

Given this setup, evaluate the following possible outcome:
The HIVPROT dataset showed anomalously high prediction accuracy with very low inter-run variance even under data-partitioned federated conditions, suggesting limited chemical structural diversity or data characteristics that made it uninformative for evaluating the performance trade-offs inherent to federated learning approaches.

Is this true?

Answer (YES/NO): NO